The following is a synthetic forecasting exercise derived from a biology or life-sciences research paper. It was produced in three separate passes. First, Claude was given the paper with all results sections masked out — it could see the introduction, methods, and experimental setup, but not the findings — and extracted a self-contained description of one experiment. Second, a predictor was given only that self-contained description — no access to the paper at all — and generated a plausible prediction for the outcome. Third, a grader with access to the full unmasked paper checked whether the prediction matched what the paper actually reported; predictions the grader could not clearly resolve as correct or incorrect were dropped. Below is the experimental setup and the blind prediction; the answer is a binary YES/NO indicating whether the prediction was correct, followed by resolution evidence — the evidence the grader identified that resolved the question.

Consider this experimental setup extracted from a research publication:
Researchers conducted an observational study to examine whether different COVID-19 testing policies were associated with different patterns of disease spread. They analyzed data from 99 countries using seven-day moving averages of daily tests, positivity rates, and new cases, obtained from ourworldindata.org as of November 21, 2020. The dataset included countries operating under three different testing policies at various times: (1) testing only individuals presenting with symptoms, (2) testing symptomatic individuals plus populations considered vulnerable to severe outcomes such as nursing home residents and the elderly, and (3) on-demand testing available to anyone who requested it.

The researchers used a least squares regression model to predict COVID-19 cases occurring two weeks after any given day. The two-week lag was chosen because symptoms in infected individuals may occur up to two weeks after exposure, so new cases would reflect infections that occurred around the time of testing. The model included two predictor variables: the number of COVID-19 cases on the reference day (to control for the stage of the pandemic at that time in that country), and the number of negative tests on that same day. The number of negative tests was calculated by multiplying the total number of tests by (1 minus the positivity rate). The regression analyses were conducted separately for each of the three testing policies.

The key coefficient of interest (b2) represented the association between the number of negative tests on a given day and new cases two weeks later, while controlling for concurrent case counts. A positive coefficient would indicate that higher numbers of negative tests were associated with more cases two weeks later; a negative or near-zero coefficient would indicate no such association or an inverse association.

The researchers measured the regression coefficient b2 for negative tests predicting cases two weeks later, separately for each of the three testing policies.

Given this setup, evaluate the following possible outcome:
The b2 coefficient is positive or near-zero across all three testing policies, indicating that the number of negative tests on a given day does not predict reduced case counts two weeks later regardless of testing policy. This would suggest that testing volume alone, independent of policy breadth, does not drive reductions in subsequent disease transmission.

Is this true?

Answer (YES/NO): NO